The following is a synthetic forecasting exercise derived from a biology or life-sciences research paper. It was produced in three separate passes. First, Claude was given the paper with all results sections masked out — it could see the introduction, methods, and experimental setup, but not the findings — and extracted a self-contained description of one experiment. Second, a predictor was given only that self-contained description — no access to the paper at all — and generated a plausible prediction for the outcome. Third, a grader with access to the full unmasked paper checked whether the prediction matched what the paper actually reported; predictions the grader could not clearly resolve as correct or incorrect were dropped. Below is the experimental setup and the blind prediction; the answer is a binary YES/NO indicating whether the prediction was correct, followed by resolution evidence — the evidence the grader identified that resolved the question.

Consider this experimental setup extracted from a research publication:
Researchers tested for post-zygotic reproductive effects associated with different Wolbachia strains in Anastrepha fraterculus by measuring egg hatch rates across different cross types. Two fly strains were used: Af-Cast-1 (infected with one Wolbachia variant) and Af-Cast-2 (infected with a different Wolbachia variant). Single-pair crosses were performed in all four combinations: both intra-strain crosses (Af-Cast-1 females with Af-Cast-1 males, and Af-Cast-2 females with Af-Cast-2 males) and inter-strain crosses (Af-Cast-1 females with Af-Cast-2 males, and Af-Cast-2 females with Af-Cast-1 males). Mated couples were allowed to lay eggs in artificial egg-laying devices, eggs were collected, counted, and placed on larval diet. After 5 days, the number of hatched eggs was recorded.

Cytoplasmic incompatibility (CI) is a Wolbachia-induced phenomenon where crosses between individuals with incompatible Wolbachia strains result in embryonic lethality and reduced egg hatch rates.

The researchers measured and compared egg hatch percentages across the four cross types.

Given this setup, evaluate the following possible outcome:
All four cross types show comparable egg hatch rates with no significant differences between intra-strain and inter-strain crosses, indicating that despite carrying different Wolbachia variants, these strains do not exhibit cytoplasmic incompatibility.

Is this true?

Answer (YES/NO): YES